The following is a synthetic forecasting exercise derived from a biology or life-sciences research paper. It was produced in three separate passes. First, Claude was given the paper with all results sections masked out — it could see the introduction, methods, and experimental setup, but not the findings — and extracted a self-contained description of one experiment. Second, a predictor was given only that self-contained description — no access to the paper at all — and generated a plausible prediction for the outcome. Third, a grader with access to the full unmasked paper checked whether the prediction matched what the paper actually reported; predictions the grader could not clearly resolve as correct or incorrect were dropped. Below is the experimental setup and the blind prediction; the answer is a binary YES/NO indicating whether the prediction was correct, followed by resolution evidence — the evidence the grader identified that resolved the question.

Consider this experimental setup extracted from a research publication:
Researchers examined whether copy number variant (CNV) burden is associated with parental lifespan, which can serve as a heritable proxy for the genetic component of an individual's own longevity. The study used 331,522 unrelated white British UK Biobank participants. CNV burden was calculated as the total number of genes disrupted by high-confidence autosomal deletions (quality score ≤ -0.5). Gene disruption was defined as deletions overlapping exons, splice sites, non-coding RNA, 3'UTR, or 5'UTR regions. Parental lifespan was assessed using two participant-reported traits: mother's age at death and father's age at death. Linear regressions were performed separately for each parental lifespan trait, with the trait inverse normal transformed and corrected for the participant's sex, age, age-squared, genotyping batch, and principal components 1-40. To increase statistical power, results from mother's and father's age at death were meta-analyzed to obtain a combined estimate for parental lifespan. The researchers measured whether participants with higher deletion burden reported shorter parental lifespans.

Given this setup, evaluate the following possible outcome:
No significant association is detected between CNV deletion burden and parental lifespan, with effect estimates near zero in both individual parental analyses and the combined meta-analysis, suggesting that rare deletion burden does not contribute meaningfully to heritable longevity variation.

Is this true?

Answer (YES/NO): NO